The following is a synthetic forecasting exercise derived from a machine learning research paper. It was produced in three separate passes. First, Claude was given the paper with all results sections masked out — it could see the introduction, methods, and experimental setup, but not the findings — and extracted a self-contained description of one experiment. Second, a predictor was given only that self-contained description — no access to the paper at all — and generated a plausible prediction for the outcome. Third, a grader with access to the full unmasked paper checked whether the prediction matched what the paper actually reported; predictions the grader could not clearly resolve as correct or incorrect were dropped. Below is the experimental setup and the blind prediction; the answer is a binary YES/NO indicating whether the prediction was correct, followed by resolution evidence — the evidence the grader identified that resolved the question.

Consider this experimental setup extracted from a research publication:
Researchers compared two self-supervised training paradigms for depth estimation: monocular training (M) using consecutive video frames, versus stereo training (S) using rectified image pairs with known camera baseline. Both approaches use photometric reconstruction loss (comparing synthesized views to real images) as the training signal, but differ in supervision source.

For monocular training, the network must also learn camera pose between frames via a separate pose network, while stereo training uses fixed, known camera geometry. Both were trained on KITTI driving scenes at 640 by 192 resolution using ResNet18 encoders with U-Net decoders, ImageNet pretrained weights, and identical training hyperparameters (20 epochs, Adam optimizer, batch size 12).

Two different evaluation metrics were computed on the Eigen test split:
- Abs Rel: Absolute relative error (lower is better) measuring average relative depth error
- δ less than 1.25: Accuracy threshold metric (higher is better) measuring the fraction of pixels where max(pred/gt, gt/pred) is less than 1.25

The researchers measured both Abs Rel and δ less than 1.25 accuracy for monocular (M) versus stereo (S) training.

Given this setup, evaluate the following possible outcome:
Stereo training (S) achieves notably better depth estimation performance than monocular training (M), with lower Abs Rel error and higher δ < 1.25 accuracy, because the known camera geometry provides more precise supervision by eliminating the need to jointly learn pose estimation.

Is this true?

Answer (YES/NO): NO